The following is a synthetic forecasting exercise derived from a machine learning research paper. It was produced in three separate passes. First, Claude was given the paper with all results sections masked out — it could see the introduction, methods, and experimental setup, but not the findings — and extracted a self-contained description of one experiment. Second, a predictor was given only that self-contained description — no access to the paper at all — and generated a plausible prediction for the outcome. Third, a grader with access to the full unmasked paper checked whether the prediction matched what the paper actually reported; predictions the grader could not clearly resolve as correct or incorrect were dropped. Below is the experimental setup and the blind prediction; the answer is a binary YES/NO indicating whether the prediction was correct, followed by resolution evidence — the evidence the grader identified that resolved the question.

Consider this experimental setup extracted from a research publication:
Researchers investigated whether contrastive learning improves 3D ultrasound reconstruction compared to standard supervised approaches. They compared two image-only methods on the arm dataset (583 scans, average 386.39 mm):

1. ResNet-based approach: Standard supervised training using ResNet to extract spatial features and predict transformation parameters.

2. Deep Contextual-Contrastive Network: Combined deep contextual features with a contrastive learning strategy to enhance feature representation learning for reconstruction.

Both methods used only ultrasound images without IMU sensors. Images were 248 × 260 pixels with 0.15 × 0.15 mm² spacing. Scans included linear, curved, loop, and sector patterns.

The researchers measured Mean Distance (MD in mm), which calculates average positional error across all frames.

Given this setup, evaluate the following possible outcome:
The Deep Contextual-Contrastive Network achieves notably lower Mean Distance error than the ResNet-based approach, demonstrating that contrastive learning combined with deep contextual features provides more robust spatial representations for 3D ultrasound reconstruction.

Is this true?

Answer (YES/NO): YES